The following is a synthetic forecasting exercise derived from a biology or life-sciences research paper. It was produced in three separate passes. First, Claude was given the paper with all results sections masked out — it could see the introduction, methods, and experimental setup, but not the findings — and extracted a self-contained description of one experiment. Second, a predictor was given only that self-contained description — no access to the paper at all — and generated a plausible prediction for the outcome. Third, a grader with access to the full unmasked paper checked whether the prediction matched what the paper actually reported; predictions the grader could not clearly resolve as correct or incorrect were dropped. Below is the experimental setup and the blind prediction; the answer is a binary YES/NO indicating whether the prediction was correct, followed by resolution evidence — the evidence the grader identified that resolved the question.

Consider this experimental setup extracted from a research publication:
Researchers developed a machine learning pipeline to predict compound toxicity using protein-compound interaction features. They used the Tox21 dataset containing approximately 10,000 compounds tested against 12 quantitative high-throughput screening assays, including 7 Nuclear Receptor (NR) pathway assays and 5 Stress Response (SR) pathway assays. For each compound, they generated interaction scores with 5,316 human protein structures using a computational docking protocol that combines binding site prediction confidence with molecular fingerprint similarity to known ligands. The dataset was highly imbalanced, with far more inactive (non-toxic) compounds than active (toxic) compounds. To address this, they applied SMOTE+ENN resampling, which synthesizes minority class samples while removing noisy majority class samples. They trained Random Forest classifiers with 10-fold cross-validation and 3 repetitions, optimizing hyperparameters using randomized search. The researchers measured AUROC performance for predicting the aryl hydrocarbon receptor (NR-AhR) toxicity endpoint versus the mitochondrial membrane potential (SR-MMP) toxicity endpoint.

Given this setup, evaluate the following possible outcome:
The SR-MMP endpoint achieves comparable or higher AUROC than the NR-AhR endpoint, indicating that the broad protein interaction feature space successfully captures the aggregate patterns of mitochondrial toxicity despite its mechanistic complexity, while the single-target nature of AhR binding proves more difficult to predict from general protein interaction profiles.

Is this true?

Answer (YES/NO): YES